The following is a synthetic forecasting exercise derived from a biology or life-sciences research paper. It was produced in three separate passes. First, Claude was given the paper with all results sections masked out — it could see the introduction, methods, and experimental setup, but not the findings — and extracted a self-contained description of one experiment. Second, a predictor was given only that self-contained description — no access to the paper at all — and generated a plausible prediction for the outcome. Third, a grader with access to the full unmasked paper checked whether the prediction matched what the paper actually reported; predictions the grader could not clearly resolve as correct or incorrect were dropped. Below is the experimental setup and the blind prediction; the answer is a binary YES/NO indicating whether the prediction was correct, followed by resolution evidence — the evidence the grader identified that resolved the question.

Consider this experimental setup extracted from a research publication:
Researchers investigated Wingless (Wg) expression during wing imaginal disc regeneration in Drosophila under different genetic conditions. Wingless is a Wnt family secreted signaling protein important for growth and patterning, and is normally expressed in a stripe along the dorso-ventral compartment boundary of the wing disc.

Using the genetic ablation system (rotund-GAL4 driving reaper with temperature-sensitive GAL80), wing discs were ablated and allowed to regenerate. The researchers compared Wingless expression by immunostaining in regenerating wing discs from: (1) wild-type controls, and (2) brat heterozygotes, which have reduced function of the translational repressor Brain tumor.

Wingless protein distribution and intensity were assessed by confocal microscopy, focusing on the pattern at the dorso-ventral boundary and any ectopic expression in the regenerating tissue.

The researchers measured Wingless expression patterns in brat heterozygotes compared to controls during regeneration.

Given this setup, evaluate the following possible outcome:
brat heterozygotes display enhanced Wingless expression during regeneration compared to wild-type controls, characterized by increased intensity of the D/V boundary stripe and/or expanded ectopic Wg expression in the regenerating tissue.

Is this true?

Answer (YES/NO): YES